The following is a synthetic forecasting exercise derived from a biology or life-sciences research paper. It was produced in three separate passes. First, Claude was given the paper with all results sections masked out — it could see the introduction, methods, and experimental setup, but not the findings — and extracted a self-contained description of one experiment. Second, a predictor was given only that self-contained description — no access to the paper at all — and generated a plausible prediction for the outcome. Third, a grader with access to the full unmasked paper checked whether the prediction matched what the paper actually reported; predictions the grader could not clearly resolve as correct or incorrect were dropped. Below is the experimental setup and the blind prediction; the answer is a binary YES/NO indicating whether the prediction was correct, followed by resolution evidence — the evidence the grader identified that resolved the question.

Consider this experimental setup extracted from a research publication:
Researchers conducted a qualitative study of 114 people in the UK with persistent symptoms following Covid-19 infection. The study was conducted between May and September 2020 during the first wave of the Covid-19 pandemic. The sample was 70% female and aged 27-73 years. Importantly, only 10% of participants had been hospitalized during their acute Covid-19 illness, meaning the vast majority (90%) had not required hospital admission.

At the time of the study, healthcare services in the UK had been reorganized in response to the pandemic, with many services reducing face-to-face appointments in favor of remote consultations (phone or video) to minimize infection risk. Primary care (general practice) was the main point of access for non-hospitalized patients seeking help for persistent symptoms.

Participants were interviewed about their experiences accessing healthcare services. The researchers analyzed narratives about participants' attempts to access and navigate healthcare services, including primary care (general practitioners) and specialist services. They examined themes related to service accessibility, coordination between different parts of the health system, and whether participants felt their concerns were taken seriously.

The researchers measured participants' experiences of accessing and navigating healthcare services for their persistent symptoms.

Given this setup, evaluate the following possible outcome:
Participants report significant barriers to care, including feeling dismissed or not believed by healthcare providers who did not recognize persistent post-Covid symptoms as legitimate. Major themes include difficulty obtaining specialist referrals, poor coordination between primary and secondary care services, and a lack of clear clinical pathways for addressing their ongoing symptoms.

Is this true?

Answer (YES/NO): YES